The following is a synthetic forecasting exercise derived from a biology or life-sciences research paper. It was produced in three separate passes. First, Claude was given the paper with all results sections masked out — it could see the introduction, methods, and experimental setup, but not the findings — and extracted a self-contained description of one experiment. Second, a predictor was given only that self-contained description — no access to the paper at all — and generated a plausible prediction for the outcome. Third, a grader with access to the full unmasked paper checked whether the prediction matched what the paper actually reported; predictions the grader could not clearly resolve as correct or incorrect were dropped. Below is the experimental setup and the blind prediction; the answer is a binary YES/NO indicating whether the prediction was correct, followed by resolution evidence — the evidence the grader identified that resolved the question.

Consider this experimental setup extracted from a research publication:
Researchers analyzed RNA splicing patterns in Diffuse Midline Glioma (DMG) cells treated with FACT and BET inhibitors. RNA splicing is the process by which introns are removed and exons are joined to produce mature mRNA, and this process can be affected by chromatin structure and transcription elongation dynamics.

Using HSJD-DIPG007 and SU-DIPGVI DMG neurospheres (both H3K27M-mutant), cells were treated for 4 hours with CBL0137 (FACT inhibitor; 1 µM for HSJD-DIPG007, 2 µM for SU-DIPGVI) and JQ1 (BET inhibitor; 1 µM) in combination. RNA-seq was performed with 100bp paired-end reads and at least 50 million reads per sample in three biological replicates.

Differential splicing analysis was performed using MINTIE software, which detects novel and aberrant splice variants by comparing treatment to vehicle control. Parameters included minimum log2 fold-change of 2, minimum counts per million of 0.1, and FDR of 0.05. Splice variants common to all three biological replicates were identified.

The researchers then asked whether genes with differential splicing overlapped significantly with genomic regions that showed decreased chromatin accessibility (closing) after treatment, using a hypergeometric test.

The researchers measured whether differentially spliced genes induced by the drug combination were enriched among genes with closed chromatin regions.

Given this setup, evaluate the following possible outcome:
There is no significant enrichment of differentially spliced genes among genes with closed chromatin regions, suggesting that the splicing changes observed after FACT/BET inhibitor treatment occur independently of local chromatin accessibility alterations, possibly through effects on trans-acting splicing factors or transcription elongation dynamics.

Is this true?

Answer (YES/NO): NO